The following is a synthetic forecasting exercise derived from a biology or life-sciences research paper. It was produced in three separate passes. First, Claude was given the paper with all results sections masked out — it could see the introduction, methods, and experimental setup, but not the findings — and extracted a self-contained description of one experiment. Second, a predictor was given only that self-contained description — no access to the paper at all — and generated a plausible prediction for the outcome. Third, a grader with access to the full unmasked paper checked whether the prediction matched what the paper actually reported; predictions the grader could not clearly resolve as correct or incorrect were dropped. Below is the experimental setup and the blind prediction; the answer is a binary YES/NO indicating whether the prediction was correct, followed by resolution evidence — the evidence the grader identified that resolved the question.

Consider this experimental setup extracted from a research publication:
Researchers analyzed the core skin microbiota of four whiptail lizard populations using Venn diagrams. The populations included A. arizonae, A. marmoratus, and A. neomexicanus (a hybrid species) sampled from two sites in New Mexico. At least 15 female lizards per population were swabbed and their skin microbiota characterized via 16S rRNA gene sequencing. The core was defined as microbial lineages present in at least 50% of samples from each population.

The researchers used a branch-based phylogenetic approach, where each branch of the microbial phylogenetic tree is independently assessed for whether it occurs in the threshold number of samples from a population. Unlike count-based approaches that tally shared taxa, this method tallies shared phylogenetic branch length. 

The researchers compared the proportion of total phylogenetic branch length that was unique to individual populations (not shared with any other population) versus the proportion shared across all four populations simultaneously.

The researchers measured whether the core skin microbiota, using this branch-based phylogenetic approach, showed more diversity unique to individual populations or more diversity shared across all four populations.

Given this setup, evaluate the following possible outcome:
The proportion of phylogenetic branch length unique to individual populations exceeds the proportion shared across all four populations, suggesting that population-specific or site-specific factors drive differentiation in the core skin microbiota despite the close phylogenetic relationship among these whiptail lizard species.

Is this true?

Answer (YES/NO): NO